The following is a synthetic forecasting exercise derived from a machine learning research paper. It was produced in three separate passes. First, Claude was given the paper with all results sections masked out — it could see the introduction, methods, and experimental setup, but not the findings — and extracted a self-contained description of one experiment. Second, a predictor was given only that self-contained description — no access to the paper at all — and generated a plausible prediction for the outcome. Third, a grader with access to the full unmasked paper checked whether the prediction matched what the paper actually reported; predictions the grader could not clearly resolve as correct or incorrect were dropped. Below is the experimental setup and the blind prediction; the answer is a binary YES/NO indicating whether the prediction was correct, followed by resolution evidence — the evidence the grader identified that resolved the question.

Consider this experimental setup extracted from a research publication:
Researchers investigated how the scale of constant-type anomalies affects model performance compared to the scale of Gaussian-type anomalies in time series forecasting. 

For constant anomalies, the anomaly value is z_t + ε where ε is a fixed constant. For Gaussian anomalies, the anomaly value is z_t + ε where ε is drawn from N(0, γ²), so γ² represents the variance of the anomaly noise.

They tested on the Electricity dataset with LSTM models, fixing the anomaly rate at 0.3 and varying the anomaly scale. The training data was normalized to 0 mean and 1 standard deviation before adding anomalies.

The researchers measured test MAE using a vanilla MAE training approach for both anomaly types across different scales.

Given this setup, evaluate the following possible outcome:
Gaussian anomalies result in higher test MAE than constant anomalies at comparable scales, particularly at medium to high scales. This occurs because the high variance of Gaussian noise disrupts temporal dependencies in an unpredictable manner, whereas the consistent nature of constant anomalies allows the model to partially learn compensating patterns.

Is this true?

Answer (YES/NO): NO